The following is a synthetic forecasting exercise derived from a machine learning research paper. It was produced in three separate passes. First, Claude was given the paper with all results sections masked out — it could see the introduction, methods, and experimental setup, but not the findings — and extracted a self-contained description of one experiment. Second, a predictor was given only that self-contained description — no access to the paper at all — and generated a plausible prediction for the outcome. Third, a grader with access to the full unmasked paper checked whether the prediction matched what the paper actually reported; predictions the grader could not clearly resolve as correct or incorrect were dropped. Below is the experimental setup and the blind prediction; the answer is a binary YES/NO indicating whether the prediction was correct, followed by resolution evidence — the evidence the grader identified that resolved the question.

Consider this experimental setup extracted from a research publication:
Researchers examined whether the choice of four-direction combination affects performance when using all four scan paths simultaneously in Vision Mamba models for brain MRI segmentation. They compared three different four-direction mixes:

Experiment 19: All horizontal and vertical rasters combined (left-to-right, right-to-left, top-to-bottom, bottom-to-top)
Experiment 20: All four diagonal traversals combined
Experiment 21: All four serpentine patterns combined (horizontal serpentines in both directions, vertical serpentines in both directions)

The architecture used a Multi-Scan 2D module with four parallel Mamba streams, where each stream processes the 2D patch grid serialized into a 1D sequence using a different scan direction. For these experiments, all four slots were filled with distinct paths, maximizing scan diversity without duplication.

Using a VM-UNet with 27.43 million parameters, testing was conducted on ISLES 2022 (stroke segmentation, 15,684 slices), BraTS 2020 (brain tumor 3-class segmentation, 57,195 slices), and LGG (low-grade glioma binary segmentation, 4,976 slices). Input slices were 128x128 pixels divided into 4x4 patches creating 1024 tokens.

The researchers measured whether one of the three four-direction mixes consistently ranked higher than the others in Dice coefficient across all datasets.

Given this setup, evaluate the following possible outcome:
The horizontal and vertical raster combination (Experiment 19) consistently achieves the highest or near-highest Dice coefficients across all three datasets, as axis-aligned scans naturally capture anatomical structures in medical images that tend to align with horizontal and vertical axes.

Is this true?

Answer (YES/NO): YES